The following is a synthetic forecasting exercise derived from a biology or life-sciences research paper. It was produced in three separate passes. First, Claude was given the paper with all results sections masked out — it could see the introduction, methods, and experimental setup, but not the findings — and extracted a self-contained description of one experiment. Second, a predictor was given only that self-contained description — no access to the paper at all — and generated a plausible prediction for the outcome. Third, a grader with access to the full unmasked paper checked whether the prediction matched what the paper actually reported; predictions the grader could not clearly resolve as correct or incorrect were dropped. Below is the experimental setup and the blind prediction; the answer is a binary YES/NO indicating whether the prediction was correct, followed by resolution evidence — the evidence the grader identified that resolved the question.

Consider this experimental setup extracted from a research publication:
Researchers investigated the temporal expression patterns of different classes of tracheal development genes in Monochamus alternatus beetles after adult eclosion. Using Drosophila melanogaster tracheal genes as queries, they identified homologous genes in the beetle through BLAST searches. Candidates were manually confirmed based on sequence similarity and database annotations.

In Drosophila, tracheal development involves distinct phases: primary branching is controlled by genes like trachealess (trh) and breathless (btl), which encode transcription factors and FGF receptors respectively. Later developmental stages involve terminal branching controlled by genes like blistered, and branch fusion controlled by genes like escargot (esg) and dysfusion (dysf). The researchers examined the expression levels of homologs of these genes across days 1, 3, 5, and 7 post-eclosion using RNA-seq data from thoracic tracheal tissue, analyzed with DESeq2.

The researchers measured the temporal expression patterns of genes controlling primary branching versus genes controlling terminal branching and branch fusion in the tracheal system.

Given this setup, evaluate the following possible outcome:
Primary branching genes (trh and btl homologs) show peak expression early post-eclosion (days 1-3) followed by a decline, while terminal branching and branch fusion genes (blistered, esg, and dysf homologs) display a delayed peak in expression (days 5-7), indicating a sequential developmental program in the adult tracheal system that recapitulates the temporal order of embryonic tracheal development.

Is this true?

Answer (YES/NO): NO